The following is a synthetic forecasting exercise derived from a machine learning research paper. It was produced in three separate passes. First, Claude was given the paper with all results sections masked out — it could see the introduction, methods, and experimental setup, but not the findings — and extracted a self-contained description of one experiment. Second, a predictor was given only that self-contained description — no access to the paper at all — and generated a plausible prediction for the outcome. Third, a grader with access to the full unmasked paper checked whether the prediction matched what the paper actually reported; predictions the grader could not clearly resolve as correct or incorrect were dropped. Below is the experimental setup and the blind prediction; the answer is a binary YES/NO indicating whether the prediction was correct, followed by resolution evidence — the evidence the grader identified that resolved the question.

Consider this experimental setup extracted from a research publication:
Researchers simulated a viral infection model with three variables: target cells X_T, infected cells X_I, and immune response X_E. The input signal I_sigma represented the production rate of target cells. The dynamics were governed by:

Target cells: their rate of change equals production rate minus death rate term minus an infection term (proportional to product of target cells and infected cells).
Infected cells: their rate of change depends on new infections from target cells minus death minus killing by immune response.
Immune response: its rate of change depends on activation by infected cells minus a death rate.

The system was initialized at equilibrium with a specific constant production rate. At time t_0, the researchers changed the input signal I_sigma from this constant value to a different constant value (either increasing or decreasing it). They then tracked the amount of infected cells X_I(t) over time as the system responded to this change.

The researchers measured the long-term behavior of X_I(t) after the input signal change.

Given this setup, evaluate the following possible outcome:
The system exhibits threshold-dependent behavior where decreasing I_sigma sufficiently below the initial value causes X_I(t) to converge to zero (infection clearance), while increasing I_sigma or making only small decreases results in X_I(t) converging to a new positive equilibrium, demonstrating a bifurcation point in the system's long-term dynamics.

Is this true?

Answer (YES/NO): NO